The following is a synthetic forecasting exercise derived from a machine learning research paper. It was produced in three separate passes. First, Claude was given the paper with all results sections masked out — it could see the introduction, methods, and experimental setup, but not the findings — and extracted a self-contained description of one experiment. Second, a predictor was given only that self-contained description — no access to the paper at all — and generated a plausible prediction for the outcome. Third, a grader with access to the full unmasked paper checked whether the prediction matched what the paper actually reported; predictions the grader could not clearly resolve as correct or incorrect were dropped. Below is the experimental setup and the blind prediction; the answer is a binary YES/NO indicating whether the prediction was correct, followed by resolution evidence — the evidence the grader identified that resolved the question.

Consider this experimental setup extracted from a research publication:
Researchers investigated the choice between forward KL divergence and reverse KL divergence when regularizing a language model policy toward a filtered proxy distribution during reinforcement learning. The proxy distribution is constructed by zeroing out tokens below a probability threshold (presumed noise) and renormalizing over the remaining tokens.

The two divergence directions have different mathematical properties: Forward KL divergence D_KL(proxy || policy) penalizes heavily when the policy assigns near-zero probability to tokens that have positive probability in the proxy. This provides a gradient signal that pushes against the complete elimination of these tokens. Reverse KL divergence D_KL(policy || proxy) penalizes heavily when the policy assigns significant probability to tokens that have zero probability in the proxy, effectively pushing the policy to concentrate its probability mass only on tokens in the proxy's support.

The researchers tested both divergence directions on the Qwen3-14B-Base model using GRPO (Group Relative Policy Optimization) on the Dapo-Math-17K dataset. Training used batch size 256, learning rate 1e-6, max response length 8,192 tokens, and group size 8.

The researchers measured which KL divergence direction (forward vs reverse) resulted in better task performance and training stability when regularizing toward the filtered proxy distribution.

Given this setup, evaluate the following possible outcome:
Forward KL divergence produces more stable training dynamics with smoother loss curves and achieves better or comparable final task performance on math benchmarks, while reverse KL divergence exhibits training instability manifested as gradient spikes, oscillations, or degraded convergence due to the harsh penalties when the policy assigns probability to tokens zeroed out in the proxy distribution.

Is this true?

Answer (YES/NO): NO